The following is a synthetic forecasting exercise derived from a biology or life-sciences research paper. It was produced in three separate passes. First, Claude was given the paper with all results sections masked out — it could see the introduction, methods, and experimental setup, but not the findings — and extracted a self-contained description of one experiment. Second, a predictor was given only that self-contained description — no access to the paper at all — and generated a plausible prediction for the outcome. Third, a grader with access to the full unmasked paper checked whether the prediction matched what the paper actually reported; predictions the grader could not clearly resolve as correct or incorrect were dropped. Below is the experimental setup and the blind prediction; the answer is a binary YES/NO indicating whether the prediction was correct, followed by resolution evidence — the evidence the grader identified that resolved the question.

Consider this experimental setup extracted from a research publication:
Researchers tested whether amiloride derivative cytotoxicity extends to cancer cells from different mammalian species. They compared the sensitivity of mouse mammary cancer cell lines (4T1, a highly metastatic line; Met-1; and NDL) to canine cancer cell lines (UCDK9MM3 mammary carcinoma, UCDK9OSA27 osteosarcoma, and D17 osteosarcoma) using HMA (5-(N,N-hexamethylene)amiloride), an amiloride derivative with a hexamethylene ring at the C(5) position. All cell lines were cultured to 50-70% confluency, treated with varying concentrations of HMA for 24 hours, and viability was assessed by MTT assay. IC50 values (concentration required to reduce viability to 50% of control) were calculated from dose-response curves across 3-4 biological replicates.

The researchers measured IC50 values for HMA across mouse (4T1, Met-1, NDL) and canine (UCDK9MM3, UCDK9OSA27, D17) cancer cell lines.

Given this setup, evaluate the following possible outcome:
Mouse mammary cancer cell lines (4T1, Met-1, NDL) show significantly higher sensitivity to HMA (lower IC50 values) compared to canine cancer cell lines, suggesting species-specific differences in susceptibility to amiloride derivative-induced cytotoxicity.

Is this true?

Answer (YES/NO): NO